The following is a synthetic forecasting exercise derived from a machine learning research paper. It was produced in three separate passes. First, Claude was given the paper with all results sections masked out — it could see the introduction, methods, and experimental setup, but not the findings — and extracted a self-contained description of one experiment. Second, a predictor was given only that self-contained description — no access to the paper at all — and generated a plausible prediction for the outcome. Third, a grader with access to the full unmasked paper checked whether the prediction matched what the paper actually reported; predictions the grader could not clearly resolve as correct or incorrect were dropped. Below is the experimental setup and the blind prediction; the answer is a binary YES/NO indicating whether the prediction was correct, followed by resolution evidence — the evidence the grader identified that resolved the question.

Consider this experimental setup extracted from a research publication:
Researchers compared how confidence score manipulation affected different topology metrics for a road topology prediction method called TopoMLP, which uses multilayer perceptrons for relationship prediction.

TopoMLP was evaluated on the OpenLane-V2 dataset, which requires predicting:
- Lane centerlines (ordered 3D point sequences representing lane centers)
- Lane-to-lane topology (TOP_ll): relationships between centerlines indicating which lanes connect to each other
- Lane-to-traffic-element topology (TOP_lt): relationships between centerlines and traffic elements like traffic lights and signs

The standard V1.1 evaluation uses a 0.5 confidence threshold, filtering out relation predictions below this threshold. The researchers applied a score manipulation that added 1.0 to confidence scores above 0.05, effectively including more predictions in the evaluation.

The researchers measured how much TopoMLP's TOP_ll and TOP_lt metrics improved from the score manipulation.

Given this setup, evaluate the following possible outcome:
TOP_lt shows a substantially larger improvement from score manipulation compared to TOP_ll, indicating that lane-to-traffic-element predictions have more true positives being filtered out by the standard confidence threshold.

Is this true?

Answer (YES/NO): NO